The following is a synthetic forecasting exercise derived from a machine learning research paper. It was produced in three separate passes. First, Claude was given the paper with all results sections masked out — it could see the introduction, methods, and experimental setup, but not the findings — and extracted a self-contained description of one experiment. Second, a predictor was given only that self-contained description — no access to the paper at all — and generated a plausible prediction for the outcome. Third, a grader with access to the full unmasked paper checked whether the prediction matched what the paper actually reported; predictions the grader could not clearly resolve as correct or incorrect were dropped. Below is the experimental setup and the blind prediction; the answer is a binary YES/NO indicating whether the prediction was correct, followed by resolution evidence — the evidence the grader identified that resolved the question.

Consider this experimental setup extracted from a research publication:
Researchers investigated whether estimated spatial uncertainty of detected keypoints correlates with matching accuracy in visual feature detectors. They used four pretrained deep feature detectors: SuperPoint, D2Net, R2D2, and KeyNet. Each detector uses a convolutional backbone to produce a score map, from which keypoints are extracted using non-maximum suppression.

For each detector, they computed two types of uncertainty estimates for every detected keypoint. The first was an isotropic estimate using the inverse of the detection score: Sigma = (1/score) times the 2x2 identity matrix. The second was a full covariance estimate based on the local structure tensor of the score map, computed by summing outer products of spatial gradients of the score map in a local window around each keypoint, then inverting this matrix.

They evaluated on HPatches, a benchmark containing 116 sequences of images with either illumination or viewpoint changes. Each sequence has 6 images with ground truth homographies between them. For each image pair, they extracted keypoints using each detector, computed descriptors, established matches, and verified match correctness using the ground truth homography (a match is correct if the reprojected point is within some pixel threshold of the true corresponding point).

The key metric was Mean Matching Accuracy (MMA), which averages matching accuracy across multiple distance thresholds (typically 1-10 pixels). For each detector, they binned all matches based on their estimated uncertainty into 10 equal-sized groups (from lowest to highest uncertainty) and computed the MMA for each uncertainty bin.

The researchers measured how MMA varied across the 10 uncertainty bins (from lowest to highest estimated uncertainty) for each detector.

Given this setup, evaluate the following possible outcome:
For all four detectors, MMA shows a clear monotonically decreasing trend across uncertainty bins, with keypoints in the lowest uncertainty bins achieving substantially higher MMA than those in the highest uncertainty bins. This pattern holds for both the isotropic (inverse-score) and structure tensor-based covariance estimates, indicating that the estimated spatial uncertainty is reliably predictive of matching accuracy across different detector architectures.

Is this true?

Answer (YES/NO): NO